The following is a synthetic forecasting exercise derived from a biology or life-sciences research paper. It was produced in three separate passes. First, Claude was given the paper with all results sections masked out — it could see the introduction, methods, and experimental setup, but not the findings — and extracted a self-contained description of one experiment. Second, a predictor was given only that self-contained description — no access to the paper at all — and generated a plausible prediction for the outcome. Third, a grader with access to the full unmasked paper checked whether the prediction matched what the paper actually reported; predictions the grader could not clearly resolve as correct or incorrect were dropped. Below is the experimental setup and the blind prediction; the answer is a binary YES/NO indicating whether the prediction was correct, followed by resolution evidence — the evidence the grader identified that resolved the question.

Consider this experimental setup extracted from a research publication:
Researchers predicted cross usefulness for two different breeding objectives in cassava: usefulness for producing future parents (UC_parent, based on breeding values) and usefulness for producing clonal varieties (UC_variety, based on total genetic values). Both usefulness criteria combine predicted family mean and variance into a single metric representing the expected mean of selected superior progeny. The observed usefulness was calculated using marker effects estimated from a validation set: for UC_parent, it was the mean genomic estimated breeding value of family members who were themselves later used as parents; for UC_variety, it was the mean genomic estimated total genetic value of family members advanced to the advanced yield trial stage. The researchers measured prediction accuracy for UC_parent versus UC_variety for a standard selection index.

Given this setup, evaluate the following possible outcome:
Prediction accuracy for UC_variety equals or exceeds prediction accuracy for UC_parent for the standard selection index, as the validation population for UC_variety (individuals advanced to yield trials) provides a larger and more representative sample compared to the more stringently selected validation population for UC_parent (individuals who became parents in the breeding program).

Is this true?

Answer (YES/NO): NO